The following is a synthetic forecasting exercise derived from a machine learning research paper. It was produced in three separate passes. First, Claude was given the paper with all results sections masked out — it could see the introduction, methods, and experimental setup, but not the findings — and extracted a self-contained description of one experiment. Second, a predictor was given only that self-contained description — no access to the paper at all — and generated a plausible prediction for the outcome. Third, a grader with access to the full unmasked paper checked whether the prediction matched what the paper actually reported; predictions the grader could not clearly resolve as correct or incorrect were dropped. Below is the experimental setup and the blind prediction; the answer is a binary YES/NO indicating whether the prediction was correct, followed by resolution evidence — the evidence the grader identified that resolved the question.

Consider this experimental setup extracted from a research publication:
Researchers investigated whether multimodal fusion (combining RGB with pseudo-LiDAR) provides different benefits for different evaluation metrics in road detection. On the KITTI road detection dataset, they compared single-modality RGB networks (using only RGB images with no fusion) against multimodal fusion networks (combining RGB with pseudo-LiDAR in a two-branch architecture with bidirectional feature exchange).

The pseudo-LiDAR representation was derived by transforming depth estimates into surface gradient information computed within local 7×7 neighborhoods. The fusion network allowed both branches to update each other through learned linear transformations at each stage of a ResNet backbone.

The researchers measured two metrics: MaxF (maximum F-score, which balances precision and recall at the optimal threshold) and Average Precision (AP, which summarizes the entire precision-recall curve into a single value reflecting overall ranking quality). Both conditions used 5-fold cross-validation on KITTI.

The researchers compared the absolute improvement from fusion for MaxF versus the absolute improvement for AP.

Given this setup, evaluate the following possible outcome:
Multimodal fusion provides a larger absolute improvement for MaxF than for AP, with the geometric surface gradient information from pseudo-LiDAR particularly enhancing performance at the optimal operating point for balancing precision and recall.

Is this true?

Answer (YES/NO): YES